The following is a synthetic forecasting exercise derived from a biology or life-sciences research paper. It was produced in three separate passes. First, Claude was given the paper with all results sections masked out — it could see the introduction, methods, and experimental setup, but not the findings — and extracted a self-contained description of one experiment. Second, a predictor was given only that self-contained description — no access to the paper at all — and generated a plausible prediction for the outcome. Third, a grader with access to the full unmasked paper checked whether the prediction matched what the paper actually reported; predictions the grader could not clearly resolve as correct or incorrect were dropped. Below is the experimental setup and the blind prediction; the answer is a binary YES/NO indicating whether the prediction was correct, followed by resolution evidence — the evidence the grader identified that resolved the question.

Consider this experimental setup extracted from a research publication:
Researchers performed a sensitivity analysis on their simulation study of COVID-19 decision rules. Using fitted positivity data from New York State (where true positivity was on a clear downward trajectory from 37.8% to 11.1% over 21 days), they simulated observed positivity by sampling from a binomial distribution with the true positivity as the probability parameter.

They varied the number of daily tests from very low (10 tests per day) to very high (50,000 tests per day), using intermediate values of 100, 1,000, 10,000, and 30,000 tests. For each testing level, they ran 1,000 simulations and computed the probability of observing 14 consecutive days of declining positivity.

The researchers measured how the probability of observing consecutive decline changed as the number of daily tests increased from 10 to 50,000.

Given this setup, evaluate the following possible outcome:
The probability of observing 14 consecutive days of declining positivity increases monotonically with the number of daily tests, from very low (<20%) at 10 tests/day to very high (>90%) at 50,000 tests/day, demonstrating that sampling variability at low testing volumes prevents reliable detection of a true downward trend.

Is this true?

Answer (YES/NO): YES